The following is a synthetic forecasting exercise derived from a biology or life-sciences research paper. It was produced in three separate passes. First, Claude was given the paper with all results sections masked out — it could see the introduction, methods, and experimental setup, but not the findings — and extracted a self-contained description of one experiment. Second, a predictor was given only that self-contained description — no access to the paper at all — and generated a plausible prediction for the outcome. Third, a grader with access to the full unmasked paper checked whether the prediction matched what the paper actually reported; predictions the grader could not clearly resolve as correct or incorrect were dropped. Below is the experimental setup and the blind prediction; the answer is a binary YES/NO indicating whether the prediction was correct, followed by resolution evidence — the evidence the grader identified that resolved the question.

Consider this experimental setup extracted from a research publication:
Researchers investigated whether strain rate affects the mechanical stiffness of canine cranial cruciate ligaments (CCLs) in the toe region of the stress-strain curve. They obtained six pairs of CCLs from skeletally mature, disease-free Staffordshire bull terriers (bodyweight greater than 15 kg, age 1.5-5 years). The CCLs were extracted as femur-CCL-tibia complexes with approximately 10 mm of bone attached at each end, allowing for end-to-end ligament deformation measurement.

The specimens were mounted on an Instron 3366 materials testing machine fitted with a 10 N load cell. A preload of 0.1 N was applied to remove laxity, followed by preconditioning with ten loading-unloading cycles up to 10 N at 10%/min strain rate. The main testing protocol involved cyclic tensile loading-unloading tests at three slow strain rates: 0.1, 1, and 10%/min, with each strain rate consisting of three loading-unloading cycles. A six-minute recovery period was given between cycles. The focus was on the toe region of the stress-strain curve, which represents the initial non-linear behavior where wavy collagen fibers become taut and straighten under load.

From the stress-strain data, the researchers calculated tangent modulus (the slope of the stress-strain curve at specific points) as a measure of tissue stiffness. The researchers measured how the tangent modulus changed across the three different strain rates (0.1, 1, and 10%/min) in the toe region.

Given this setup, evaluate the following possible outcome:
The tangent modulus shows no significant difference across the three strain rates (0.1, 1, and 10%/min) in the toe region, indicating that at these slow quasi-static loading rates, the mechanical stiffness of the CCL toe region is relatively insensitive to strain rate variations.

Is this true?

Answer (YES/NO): YES